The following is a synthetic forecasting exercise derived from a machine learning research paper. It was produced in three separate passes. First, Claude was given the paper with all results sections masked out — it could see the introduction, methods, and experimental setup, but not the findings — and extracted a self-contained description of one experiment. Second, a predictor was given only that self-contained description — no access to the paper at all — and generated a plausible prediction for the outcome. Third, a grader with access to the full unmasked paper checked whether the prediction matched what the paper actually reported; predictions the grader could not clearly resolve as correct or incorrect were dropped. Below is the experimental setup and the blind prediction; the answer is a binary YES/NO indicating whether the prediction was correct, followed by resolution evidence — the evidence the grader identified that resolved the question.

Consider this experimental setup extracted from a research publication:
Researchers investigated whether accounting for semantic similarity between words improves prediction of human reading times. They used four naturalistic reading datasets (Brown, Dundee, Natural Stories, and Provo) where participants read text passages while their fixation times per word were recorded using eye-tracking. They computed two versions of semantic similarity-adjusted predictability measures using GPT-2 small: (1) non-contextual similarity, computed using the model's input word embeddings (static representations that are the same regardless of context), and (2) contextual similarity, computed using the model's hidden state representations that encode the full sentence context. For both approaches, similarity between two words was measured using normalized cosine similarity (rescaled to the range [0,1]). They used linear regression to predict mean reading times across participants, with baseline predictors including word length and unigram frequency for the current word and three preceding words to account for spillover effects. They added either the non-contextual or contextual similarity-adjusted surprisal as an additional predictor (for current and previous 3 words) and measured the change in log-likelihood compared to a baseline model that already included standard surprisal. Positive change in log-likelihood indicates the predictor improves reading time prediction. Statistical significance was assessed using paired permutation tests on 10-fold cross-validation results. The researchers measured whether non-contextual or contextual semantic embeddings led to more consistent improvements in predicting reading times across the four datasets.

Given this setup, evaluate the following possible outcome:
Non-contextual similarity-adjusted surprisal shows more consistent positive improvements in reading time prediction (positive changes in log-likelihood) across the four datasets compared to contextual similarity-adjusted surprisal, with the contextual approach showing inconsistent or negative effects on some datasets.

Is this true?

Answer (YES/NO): NO